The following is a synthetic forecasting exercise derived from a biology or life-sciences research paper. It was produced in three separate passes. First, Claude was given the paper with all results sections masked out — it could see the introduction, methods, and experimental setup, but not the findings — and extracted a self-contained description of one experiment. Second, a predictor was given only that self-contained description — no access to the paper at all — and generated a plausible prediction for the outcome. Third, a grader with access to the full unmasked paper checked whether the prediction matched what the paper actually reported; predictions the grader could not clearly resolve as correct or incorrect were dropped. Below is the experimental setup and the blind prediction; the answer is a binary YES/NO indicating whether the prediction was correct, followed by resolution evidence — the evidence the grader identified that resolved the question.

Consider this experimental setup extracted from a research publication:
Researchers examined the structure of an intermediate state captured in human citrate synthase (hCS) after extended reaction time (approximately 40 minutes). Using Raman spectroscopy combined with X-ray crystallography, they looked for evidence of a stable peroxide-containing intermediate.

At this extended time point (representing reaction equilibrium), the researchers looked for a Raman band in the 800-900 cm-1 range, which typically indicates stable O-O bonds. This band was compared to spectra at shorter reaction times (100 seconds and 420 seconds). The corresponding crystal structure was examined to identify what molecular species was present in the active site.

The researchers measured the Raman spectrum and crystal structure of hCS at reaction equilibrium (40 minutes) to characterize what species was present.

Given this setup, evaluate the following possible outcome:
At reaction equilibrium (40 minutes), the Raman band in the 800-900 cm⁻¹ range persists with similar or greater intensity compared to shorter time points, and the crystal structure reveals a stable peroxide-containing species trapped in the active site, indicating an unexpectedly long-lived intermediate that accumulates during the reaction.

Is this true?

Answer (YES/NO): NO